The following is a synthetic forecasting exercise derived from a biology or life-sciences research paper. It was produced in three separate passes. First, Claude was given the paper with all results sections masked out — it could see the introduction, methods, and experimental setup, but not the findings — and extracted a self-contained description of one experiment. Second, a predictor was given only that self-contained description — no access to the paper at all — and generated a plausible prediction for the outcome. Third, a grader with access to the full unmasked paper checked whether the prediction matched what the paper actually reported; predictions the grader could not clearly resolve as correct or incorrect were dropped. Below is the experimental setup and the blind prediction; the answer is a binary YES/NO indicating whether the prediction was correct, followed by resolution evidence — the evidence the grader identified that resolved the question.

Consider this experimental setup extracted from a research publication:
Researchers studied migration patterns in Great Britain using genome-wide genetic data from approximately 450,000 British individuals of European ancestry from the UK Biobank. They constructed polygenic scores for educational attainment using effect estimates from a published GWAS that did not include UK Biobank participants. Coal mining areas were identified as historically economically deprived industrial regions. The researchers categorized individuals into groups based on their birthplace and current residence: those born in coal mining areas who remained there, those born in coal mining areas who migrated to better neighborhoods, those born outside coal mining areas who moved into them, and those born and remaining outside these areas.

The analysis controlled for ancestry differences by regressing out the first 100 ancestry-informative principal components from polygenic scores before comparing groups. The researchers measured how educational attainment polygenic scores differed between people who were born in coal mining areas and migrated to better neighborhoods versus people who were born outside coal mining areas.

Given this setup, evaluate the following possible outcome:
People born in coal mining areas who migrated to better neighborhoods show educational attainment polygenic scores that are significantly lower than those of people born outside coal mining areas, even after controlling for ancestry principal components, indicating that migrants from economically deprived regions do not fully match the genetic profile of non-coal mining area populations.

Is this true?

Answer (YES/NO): NO